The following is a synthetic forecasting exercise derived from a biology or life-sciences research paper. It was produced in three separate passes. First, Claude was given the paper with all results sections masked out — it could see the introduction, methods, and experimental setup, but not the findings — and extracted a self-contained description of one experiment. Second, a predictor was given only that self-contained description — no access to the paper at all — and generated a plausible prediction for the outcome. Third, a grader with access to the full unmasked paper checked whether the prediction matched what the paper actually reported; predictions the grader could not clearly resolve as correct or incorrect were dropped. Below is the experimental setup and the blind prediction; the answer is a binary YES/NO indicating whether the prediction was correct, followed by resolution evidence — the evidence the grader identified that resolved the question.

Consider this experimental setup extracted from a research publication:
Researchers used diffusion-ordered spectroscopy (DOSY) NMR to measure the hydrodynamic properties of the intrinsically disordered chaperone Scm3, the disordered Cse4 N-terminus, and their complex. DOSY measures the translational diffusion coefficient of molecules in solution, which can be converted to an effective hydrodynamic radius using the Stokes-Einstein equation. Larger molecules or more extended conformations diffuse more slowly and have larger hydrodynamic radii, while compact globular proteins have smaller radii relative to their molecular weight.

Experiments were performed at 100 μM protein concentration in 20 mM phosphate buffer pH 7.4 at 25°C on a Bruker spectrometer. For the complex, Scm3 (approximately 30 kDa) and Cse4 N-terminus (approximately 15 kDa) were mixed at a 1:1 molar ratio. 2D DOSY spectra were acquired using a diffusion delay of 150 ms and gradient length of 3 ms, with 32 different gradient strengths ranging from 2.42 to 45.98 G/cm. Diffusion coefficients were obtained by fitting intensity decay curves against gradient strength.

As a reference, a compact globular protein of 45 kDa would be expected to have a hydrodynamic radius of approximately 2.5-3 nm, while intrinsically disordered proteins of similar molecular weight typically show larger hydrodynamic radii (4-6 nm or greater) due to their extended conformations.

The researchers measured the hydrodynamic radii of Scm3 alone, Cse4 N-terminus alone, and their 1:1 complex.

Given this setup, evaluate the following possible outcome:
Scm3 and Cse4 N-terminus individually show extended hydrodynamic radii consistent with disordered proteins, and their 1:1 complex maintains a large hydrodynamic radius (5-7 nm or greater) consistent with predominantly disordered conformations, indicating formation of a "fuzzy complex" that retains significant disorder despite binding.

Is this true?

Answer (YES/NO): NO